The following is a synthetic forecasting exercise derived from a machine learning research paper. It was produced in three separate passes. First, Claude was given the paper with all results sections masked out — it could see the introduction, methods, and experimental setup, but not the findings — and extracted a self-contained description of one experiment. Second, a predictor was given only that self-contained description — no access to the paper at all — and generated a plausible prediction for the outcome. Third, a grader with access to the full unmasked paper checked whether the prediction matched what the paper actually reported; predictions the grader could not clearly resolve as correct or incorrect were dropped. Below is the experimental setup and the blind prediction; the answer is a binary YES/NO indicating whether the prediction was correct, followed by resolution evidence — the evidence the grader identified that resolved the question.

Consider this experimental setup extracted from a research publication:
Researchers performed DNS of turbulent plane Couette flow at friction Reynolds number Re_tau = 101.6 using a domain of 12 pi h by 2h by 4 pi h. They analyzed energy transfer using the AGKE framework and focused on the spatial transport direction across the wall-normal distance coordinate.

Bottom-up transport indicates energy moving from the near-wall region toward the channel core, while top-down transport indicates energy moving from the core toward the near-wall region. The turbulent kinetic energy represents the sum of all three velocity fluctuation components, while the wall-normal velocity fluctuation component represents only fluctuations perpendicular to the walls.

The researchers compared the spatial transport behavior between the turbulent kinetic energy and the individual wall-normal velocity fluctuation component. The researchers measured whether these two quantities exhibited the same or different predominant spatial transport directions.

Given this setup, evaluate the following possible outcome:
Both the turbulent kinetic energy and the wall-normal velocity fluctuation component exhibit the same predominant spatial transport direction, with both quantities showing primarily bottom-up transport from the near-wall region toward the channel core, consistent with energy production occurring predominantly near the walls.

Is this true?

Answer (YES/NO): NO